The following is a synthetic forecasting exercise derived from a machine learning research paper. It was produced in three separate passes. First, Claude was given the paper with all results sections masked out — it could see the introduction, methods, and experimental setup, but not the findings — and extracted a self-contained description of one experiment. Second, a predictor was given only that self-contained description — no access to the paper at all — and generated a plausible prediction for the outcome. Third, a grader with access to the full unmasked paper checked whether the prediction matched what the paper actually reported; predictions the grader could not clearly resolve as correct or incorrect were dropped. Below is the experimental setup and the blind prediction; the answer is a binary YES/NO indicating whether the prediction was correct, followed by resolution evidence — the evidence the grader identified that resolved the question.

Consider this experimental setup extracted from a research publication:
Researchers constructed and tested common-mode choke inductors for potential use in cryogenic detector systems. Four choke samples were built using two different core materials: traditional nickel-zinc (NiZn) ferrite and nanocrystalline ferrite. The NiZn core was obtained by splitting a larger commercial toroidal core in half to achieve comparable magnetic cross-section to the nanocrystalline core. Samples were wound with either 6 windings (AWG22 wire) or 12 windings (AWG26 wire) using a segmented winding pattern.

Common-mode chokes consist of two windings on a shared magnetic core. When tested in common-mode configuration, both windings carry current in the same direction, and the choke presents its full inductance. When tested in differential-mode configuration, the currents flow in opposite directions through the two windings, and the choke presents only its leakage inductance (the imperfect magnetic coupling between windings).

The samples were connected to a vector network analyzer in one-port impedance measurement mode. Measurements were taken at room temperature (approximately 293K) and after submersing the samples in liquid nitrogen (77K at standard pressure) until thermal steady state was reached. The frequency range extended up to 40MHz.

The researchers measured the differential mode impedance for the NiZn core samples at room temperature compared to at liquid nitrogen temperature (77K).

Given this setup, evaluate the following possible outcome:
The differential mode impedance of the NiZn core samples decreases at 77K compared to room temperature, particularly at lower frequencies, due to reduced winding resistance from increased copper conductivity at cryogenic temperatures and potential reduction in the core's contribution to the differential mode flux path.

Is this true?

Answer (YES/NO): YES